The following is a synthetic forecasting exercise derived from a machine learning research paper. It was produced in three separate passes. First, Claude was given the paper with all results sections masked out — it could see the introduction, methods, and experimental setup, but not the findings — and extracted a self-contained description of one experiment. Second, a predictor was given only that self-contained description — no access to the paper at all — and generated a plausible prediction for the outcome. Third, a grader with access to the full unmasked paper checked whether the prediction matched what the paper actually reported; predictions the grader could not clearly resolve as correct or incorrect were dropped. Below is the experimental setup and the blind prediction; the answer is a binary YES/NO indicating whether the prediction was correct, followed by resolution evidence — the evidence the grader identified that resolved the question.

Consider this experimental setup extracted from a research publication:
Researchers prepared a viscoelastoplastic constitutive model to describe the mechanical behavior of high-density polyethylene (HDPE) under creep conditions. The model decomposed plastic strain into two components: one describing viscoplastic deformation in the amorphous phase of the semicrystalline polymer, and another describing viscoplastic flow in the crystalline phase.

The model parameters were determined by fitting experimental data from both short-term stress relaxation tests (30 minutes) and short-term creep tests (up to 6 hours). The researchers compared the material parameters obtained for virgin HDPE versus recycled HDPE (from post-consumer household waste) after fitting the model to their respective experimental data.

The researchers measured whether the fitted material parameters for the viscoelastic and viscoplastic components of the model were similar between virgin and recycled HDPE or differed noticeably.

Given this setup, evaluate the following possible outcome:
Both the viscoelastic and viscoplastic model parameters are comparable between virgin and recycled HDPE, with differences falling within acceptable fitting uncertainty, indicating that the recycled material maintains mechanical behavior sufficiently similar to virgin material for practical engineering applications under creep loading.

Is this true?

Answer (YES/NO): NO